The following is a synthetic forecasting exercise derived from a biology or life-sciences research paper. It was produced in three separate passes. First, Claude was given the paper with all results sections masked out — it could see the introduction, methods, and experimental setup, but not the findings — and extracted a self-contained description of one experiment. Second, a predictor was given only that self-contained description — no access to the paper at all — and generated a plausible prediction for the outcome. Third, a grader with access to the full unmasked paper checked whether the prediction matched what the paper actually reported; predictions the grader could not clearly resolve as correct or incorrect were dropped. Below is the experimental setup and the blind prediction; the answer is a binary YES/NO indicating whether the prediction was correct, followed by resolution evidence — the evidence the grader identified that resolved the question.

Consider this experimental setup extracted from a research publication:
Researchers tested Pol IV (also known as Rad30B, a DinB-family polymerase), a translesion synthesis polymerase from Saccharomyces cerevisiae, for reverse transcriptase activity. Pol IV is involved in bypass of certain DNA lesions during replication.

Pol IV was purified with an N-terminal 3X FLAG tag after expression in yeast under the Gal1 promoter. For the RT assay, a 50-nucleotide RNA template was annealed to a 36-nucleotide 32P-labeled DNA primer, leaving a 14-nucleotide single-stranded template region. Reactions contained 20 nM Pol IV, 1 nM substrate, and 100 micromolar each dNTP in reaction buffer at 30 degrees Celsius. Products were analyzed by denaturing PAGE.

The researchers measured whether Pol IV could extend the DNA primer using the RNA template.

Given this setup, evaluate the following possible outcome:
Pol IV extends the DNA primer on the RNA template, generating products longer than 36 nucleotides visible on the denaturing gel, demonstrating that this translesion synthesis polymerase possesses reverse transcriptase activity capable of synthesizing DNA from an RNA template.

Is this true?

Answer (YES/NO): NO